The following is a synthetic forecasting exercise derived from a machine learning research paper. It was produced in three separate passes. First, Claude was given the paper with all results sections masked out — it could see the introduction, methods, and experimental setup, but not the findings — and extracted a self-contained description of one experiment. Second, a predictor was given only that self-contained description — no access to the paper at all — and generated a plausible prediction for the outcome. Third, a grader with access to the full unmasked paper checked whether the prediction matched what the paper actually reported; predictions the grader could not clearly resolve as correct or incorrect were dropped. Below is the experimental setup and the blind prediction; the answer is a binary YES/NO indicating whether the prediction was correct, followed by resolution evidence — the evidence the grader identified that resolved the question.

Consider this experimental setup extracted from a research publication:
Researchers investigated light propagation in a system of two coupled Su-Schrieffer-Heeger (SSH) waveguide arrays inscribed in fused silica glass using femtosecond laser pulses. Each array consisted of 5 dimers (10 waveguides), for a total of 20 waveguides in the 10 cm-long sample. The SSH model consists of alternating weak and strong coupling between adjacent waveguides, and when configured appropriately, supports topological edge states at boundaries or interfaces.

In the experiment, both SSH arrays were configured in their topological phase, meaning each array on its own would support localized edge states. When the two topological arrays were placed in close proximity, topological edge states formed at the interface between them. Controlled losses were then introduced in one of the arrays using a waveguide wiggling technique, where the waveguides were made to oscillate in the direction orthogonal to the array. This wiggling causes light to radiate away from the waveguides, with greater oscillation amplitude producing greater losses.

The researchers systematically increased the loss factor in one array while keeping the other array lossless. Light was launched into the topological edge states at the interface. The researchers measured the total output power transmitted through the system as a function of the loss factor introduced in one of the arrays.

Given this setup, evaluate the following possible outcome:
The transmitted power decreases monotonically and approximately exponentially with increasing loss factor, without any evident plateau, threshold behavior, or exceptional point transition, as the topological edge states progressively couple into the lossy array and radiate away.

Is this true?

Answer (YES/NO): NO